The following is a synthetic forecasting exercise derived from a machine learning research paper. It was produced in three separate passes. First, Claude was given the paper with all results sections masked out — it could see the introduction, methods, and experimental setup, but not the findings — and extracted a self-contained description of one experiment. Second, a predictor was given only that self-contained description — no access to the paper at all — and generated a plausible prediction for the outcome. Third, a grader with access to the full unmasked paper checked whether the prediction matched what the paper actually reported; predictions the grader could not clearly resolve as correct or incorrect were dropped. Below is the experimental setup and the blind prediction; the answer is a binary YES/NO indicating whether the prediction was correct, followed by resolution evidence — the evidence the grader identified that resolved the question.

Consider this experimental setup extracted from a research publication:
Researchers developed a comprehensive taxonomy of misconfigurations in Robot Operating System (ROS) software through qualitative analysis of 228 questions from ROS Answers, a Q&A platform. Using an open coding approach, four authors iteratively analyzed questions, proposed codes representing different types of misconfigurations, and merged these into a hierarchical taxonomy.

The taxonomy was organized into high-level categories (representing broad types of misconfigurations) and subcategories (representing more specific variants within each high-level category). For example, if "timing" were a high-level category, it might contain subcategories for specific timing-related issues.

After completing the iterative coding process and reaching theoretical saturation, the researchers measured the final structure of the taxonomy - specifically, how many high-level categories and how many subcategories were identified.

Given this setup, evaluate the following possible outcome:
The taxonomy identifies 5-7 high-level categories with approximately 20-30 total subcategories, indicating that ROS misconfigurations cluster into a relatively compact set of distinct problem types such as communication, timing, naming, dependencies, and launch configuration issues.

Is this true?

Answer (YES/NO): NO